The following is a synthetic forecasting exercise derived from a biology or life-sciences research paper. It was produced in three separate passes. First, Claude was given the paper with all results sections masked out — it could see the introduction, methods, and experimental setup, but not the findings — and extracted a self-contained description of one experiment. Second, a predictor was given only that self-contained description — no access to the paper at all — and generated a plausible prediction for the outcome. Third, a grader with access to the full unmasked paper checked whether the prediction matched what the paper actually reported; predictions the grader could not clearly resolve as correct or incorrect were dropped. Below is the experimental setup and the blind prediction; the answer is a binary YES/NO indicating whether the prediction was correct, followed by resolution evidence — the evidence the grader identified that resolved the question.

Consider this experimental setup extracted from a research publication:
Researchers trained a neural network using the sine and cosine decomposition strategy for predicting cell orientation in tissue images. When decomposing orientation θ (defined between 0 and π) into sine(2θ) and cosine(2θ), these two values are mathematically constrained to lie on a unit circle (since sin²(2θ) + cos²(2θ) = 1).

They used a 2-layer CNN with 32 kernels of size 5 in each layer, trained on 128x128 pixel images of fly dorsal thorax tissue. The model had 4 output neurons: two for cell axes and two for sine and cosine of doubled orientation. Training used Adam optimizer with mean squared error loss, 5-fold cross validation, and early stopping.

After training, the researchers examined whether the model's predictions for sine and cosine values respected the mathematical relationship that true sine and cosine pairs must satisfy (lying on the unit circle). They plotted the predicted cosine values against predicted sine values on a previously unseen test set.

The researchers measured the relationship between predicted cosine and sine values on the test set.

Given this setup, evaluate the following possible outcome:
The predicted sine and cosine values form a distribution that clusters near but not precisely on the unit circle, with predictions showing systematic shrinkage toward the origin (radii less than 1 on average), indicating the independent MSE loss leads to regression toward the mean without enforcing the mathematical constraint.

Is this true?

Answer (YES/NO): NO